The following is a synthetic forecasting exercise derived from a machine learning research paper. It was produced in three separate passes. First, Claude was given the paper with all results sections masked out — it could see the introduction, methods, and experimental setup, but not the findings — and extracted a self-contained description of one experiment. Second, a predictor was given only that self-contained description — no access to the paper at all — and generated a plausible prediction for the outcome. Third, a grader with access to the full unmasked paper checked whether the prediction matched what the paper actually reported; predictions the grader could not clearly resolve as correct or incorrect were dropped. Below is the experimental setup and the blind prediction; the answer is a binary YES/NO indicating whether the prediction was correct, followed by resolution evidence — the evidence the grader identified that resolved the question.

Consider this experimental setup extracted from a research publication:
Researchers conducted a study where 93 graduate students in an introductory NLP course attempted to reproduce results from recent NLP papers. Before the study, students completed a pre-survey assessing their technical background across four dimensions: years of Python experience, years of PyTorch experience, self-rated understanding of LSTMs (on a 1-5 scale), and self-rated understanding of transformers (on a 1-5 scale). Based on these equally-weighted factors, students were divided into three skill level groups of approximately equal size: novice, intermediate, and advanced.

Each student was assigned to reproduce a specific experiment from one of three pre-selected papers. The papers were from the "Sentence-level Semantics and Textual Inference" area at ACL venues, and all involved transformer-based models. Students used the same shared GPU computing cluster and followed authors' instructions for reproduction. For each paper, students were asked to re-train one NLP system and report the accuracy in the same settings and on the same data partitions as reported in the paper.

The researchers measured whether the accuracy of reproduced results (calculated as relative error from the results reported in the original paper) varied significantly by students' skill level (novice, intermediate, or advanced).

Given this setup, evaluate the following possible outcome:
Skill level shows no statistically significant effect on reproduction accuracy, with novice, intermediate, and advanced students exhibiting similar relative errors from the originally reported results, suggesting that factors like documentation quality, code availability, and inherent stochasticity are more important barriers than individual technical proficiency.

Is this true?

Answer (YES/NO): YES